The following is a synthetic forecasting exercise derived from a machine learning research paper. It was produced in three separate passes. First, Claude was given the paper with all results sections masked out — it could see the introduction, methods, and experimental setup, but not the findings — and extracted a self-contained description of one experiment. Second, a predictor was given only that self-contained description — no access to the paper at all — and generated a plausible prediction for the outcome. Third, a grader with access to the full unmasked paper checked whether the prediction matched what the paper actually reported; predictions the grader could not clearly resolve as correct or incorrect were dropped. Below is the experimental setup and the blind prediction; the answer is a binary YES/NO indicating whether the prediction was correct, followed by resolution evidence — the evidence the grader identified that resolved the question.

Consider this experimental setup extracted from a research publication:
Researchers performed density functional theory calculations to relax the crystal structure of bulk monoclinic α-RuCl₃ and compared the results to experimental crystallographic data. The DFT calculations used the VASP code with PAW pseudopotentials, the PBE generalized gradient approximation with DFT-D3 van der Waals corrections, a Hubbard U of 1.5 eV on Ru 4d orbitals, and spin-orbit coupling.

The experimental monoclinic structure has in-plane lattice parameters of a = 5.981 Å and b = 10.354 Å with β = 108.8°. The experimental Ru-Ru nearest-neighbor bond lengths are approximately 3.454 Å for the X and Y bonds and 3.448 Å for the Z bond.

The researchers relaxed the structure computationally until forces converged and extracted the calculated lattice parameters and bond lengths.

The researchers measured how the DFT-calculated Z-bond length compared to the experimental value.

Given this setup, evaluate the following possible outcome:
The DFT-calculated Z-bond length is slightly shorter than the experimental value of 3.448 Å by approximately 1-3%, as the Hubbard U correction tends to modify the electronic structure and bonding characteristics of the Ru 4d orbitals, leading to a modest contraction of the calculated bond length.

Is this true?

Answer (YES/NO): NO